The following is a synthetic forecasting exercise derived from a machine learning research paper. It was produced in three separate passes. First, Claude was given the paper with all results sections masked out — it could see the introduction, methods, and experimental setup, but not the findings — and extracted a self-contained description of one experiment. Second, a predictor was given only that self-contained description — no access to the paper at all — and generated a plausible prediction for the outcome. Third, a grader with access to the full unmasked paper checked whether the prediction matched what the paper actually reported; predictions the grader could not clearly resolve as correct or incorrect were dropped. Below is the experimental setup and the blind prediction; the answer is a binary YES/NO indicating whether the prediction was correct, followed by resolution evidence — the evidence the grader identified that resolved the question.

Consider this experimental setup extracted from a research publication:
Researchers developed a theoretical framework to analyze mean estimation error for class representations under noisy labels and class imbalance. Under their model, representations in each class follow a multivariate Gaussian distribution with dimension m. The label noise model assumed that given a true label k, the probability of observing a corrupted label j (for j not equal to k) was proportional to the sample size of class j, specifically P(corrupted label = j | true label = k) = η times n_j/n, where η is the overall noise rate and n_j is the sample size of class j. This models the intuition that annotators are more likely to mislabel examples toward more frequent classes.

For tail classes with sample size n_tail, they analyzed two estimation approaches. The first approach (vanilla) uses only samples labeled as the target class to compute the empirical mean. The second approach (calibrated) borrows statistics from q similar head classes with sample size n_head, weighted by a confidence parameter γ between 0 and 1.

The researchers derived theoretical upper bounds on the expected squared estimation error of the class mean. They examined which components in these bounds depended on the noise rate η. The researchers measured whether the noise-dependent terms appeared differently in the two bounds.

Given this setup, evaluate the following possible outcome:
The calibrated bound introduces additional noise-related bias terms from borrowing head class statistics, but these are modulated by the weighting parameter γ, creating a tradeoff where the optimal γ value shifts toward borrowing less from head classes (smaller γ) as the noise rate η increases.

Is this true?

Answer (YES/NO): NO